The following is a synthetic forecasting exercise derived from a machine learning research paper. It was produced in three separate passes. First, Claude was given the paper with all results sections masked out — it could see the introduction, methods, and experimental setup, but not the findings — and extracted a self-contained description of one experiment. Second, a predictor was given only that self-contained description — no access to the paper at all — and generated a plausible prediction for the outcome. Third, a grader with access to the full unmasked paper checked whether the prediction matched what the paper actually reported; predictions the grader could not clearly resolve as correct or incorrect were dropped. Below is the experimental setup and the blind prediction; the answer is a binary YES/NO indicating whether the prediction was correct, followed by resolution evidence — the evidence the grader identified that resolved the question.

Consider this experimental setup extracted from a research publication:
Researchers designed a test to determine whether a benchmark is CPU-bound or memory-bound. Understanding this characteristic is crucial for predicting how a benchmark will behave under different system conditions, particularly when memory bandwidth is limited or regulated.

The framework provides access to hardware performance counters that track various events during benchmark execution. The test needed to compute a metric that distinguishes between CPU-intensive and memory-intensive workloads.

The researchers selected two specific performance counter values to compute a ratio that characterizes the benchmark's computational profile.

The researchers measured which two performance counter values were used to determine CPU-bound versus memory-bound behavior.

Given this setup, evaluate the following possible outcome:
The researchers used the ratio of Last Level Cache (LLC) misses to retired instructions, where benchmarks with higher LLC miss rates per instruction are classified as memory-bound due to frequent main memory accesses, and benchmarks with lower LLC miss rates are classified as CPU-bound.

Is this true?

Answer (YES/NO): NO